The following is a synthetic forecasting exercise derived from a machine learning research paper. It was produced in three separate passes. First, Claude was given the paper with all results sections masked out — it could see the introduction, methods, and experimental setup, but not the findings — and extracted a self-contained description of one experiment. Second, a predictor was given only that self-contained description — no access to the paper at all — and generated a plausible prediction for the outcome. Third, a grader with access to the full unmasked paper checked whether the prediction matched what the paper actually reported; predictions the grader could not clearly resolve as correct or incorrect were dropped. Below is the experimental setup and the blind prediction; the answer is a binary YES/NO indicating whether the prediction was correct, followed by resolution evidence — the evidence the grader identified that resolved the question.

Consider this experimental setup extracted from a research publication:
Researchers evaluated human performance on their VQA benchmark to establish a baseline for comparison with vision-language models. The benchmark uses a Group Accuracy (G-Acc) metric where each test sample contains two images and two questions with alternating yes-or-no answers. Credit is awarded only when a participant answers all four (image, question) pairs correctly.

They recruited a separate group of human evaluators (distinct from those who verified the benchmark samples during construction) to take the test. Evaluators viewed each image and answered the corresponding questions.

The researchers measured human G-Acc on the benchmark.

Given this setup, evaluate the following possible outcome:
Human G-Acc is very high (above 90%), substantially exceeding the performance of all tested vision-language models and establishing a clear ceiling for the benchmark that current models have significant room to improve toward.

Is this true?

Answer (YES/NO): YES